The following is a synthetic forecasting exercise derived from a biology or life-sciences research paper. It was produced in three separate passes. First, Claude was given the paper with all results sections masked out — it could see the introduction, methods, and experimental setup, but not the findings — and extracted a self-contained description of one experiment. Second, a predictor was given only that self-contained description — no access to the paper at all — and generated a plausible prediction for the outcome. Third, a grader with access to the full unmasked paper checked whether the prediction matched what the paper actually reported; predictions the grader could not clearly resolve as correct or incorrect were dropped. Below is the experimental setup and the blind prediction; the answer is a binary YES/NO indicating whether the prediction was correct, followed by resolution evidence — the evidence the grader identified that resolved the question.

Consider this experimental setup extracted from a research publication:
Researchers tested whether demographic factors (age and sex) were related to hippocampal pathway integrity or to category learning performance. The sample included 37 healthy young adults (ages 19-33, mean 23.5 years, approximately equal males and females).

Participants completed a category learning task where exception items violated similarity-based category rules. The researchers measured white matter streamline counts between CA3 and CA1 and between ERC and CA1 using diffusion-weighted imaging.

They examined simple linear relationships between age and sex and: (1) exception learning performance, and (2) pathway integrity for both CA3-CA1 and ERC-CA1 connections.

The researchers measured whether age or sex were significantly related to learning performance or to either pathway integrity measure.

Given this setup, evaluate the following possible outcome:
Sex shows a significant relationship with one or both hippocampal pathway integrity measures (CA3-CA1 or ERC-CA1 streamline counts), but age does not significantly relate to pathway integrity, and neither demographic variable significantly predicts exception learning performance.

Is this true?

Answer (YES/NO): NO